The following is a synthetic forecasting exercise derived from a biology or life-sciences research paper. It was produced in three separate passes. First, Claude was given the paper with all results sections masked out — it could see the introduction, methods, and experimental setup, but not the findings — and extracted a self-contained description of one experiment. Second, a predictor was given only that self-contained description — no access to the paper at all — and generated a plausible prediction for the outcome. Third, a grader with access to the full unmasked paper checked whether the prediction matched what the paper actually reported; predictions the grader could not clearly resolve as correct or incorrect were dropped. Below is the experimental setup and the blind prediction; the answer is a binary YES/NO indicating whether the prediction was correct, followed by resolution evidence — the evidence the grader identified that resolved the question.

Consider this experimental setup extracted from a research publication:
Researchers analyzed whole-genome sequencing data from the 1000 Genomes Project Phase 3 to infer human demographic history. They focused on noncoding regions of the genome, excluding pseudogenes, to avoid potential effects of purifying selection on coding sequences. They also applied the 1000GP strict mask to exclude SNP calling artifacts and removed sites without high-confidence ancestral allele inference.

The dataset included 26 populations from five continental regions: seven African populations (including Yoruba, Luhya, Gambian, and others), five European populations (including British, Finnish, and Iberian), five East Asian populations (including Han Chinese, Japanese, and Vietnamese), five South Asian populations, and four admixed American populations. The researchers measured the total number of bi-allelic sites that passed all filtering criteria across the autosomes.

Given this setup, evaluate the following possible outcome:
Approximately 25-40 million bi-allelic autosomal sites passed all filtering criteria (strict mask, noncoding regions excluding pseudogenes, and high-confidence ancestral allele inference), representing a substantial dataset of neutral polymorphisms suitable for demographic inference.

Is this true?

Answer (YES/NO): NO